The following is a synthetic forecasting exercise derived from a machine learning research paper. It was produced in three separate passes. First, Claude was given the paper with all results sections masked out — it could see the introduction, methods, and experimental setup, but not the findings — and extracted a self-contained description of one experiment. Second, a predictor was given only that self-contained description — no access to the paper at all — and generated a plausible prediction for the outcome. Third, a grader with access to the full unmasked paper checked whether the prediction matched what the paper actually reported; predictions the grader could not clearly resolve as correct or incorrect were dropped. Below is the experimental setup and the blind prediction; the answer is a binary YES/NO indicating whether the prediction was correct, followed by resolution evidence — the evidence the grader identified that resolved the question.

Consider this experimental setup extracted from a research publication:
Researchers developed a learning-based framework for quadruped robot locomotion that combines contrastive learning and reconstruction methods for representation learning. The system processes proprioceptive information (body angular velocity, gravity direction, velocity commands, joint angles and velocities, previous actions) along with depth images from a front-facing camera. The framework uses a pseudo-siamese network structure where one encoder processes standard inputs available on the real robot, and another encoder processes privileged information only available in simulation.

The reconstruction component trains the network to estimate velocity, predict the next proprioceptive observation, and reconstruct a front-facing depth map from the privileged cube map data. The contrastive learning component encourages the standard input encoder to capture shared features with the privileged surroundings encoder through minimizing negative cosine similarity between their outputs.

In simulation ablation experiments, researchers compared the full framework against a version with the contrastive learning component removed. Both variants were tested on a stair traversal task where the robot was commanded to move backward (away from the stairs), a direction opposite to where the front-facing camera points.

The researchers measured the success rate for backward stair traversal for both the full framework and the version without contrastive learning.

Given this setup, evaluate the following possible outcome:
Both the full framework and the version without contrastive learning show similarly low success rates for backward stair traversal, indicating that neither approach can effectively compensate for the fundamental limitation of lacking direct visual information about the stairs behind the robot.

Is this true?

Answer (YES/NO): NO